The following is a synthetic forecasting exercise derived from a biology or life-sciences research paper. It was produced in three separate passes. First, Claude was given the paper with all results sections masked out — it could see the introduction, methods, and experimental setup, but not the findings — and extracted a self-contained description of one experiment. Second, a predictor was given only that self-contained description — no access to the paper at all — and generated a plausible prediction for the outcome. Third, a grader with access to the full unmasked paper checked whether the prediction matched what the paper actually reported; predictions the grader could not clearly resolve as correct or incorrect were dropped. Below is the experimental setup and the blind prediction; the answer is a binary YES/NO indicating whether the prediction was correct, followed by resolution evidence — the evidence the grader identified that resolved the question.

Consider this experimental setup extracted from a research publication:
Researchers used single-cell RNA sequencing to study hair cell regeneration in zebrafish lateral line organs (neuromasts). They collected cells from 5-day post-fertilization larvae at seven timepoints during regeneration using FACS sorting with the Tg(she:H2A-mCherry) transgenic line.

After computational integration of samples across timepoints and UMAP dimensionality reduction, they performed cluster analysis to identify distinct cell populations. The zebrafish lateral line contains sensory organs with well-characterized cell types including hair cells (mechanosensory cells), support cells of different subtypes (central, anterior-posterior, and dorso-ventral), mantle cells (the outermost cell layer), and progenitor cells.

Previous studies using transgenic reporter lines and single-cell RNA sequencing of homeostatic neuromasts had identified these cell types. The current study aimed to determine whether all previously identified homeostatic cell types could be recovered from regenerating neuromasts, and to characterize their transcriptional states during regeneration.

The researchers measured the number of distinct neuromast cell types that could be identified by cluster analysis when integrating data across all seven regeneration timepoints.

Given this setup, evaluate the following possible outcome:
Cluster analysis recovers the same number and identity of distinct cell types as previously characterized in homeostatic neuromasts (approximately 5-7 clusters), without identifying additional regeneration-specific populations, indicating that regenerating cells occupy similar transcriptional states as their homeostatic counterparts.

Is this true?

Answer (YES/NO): NO